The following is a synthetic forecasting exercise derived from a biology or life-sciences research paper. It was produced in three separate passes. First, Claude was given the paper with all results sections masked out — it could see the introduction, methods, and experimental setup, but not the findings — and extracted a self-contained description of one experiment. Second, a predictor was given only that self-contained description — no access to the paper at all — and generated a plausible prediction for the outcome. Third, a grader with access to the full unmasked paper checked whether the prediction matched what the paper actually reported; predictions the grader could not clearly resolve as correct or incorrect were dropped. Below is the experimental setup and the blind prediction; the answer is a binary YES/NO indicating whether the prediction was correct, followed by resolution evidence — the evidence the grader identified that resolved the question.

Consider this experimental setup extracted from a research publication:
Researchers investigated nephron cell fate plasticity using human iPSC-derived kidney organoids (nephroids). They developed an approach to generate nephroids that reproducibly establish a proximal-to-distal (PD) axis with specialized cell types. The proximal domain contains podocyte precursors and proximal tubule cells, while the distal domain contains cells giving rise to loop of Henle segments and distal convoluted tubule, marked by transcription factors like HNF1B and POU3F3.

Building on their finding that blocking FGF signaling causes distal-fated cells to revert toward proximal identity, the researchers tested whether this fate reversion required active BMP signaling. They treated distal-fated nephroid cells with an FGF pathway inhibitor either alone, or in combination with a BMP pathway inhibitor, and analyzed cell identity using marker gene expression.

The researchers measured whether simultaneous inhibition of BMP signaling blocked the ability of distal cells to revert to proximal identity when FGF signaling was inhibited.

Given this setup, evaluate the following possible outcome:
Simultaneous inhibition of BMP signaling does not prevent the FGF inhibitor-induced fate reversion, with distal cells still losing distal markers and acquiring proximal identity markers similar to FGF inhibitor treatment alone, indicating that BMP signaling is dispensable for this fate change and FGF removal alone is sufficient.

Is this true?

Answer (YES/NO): NO